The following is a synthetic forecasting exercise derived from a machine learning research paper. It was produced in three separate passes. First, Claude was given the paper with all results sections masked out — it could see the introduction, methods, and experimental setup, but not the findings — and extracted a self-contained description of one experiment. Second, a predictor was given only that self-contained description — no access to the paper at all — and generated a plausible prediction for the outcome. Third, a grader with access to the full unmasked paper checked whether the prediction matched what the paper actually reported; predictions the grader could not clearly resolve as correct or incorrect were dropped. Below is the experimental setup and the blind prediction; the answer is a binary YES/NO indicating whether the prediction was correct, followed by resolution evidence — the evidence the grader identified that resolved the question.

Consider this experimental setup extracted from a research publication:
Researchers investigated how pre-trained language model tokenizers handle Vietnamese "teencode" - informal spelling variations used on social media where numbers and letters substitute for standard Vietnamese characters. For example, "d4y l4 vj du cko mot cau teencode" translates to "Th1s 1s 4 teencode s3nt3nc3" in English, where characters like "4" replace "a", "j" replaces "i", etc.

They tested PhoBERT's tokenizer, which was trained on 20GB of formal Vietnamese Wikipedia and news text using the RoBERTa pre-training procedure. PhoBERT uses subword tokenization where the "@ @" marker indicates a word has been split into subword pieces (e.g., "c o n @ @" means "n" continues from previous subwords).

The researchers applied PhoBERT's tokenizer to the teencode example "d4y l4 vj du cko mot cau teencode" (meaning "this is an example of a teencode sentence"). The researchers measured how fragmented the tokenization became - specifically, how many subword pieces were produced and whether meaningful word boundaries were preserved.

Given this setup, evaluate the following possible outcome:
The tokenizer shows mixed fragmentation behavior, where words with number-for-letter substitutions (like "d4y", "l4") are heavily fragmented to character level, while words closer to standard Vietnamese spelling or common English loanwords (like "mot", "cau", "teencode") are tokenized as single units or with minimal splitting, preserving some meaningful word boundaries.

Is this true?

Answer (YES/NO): NO